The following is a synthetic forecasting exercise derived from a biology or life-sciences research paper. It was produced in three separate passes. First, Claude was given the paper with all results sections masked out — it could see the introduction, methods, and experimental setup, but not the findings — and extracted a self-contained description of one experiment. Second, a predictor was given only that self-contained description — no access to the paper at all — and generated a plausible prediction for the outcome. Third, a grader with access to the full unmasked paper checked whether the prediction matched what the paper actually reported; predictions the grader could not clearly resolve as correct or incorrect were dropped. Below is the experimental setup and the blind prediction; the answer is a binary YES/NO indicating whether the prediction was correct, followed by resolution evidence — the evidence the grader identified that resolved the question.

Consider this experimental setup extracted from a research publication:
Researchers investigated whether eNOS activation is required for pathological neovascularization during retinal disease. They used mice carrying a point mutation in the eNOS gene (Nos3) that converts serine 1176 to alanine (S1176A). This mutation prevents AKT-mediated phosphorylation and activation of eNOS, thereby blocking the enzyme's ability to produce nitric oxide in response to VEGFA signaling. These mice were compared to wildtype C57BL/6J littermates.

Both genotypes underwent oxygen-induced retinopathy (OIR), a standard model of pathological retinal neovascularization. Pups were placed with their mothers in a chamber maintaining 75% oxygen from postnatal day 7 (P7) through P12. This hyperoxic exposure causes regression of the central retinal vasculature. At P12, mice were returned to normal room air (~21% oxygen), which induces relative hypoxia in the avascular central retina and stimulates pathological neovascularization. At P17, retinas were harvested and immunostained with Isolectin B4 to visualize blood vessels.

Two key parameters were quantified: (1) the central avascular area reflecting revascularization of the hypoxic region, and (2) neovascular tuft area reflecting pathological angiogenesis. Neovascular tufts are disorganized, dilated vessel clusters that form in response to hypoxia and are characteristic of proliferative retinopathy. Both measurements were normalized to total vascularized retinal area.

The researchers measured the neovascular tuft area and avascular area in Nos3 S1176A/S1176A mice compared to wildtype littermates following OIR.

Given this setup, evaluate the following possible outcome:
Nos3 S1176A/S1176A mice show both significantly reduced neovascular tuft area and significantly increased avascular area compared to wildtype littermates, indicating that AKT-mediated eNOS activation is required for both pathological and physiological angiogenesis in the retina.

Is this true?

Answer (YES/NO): NO